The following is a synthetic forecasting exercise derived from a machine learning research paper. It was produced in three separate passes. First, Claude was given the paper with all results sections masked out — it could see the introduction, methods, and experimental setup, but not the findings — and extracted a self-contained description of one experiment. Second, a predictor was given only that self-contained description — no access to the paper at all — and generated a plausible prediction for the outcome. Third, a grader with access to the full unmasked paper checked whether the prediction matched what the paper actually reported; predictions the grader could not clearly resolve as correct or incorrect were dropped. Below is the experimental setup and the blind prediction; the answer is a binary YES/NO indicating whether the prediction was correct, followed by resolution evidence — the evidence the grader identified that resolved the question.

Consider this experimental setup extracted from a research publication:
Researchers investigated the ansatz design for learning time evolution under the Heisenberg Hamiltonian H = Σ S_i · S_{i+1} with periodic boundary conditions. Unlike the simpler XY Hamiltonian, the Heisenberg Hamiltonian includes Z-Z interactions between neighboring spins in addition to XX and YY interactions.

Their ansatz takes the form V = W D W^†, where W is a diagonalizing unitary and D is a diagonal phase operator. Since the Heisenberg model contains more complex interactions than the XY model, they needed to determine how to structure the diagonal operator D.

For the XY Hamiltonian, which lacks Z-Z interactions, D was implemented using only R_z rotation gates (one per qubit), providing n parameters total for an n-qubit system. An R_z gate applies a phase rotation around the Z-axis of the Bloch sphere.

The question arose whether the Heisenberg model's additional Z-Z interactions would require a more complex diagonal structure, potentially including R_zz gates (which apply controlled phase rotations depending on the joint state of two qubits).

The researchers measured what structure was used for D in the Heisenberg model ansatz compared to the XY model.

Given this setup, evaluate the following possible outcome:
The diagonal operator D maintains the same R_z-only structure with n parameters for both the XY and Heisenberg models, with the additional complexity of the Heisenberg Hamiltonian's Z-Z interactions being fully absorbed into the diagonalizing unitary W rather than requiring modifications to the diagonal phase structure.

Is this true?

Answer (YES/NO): NO